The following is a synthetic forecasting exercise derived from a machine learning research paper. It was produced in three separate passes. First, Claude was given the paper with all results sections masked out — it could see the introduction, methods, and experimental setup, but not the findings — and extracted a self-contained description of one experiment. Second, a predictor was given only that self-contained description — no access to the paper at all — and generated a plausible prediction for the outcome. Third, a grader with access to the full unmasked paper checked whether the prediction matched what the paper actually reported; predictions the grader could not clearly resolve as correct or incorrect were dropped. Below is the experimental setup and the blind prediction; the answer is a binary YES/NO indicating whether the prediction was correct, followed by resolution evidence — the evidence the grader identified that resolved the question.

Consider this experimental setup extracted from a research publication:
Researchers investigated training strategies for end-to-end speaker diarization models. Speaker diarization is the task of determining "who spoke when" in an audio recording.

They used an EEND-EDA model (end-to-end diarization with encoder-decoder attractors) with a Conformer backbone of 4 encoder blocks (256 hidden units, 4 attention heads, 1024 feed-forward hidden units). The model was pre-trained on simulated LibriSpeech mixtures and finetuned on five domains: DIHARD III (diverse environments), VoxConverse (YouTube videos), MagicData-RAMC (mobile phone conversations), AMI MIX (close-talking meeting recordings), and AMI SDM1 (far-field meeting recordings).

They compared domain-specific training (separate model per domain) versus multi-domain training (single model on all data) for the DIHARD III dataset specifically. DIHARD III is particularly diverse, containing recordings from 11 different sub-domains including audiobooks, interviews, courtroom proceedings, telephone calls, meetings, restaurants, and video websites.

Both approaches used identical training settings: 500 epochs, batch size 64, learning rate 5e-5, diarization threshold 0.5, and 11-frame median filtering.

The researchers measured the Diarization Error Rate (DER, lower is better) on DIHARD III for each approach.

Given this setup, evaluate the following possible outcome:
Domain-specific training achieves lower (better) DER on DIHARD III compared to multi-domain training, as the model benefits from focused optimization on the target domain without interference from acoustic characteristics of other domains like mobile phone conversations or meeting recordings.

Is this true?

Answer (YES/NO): YES